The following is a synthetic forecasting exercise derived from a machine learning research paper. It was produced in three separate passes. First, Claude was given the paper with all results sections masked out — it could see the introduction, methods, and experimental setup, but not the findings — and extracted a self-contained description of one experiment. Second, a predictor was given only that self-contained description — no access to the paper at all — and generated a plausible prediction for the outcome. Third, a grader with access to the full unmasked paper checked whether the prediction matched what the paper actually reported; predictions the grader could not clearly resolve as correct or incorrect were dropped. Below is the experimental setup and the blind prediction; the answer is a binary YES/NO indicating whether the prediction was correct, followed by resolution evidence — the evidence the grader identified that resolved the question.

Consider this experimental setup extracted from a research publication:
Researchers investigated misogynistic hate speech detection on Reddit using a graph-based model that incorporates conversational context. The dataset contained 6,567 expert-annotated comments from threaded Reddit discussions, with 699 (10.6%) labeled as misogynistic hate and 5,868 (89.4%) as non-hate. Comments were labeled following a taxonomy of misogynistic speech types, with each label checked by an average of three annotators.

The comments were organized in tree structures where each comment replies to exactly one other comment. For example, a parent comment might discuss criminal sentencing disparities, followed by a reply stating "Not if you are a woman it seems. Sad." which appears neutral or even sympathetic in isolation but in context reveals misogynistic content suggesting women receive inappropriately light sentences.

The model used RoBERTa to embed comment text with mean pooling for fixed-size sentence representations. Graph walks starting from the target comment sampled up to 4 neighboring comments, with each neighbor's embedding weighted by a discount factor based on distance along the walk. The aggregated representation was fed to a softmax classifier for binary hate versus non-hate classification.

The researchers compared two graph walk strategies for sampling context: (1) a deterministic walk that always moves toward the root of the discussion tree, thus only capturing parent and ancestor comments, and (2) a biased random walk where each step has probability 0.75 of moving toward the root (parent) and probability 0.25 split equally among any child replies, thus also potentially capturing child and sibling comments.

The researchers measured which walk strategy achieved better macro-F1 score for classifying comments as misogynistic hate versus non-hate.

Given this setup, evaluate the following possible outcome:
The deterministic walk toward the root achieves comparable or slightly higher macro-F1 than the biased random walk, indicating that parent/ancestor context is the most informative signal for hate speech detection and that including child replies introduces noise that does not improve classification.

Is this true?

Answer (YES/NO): NO